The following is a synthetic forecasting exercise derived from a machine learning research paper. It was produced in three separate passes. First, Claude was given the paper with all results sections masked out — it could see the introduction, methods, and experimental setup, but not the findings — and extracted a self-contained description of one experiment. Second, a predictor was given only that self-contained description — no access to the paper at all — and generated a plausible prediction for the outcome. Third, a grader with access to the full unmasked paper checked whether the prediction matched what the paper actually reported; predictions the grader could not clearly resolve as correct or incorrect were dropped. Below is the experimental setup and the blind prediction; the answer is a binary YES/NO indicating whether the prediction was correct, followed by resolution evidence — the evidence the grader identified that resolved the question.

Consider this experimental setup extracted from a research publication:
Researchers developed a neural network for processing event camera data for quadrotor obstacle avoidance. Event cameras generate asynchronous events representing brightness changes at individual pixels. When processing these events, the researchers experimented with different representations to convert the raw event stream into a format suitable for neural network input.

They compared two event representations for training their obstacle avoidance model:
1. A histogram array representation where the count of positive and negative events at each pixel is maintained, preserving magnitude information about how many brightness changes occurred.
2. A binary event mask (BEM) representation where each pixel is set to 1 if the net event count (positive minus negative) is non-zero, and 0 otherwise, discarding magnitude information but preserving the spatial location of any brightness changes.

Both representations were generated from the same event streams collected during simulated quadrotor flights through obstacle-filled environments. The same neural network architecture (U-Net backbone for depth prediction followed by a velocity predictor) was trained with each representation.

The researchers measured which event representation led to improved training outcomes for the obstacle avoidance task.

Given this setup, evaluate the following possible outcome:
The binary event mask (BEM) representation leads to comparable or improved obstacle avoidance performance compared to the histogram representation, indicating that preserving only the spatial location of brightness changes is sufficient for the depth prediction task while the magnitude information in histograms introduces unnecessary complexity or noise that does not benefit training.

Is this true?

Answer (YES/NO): YES